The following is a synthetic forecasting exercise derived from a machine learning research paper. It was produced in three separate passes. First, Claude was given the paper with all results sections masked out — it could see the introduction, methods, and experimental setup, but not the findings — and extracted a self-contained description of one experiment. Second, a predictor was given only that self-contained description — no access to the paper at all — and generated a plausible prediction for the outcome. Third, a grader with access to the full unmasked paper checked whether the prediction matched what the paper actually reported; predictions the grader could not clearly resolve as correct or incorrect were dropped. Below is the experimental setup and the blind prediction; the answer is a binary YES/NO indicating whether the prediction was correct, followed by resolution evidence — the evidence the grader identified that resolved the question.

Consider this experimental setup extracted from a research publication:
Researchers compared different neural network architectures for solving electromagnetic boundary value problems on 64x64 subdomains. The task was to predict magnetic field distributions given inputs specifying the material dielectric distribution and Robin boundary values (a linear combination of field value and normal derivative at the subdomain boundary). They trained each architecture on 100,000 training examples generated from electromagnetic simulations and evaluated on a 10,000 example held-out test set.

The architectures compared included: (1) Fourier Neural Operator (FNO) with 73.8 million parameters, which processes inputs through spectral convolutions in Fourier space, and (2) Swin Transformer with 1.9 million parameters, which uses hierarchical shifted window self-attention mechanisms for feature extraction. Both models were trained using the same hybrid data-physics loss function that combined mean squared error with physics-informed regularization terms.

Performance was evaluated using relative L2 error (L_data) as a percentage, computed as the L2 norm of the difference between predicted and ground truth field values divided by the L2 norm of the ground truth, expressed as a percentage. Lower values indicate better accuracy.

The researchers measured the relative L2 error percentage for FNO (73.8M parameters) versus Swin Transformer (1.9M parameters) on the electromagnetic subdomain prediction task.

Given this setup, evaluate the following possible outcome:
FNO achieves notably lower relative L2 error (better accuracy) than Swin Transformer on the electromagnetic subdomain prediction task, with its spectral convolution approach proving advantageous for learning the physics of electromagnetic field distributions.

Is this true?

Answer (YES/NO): NO